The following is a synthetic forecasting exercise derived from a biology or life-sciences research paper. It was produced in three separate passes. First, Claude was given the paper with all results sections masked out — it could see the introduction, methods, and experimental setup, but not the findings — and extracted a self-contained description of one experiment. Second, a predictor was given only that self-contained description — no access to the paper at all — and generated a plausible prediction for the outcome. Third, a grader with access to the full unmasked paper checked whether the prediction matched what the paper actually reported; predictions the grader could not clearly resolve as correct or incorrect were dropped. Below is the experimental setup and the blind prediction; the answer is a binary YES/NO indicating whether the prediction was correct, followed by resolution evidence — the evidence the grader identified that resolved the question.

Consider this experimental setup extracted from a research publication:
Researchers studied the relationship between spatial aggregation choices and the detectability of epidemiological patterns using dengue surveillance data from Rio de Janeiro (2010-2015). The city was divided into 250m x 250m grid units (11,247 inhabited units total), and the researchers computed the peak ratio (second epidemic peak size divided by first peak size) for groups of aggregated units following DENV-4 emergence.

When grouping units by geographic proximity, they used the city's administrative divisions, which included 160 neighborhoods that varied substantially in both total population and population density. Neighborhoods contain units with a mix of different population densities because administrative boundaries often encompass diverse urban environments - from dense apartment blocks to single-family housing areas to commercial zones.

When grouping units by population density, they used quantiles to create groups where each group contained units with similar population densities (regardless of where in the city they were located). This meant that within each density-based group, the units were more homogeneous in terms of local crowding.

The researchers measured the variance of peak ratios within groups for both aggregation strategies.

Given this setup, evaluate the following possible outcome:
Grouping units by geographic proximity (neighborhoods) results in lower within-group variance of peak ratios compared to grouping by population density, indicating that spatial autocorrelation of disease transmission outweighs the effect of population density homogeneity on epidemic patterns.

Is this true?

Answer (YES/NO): NO